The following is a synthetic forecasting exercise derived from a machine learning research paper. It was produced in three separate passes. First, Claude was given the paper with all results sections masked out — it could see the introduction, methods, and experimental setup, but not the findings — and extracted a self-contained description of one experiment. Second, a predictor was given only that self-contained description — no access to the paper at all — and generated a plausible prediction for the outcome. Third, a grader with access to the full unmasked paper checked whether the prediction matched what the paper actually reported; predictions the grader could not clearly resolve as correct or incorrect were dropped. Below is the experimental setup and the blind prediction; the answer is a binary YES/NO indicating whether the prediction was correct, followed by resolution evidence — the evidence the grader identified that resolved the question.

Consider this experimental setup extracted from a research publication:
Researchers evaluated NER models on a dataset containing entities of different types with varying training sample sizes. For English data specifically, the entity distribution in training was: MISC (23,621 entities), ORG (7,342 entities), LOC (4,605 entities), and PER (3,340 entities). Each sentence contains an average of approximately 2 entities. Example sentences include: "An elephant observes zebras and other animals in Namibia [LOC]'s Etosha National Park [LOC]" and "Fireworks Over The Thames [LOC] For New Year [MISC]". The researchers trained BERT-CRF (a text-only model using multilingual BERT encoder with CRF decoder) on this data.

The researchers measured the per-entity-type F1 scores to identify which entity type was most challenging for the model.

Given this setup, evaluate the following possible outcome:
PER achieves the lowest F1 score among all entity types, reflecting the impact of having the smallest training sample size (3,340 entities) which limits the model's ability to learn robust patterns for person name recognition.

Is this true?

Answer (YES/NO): NO